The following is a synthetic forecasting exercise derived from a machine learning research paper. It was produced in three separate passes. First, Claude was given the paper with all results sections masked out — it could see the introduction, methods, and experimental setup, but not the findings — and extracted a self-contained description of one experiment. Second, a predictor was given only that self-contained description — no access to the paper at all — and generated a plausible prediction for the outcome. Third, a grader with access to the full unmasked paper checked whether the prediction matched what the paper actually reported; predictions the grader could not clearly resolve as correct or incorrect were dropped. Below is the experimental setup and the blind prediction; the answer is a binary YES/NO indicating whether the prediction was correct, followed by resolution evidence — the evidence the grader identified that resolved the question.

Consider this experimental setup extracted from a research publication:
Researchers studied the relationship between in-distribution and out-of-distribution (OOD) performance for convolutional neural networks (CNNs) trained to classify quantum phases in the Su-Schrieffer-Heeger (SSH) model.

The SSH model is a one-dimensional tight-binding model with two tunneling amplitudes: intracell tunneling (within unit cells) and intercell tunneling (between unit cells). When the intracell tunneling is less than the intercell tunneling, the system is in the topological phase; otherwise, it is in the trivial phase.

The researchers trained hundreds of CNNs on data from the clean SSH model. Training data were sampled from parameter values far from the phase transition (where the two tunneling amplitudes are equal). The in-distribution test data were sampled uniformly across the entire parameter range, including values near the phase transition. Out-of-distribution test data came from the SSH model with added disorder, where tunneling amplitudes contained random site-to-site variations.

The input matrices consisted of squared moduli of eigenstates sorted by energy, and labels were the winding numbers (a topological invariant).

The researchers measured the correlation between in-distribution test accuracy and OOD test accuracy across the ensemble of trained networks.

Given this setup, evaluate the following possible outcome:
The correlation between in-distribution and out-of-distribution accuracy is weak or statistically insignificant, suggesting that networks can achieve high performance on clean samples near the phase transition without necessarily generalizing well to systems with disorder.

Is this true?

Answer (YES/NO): YES